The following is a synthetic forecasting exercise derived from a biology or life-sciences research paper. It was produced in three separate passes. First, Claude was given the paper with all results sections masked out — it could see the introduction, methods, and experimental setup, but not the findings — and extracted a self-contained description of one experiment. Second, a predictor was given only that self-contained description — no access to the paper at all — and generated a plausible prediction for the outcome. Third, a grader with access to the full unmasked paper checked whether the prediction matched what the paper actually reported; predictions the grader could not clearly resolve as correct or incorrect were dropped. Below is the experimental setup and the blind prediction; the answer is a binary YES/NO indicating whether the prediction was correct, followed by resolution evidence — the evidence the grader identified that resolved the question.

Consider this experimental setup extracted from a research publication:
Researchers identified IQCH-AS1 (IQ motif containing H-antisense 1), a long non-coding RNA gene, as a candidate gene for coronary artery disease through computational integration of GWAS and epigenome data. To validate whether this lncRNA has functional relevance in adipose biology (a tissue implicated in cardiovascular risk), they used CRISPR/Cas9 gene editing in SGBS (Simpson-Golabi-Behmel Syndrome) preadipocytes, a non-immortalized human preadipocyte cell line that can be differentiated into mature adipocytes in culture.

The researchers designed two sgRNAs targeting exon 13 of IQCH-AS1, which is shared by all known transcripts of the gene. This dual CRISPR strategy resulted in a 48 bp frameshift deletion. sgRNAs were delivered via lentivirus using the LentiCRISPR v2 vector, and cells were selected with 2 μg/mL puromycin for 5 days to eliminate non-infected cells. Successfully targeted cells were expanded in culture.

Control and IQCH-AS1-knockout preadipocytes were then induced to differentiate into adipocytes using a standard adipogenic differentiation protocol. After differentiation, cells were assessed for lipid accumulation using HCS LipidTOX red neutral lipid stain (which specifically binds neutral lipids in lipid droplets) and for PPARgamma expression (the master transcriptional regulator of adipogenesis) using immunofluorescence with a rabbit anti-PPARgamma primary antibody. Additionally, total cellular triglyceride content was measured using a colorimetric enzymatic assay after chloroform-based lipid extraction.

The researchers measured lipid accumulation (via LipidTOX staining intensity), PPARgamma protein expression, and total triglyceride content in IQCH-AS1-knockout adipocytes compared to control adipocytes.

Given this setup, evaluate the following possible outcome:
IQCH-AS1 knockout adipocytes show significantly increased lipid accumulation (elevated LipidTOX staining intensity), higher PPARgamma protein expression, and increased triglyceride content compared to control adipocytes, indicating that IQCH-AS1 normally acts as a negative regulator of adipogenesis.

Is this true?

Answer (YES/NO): NO